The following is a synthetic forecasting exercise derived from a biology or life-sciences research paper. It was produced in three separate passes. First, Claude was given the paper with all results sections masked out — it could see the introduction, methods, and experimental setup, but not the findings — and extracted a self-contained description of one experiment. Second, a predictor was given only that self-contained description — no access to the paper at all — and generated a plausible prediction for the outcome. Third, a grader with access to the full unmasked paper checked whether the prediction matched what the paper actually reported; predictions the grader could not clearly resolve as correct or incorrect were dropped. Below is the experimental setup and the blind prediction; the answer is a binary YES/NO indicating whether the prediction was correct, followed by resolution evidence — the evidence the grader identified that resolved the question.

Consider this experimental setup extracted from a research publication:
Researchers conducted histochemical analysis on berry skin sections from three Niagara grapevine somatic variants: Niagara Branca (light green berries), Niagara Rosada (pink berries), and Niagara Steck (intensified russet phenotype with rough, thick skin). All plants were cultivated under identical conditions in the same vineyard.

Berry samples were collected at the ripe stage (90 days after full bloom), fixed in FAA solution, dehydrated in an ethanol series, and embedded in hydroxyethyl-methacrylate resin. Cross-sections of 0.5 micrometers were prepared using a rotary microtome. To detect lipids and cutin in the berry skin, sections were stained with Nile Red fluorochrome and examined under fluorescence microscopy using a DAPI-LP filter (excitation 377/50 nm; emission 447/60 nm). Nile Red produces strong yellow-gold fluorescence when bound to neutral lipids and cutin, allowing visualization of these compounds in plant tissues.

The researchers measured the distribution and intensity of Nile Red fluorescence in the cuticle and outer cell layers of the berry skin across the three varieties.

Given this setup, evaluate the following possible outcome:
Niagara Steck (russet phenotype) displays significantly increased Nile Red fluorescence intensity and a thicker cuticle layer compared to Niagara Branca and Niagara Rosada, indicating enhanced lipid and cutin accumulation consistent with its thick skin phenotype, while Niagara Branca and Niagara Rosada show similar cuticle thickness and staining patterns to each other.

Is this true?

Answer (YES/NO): NO